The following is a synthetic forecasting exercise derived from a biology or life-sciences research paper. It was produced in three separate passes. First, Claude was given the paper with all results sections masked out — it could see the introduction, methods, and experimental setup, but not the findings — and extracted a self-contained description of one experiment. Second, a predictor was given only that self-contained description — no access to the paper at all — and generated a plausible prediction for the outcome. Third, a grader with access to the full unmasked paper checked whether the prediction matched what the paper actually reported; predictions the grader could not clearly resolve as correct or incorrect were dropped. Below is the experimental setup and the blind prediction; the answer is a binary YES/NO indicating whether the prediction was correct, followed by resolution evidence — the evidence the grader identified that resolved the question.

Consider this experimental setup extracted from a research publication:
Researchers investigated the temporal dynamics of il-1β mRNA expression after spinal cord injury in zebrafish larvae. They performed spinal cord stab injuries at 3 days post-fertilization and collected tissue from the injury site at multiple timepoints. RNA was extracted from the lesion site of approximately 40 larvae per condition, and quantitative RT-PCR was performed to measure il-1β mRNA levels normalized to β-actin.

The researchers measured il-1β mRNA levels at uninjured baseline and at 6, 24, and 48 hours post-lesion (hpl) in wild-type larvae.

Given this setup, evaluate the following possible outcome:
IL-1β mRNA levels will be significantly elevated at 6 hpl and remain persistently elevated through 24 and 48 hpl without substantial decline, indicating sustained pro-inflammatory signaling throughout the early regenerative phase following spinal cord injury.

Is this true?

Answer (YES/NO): NO